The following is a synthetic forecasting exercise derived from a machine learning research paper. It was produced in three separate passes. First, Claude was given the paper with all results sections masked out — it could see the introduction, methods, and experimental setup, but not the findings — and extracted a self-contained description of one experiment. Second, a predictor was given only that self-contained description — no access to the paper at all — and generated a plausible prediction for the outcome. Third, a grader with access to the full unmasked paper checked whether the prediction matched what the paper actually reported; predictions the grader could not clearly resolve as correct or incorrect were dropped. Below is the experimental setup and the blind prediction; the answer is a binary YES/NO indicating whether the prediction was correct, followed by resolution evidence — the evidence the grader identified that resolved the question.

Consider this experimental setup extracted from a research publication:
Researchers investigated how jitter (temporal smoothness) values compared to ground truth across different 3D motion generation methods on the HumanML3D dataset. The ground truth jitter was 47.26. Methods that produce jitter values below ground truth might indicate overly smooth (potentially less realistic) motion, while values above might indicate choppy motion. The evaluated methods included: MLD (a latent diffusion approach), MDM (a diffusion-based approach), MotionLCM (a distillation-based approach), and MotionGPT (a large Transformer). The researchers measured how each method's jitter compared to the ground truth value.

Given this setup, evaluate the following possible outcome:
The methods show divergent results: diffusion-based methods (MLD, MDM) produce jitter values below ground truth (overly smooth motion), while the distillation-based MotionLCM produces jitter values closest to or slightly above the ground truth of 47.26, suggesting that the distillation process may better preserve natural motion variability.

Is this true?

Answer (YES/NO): NO